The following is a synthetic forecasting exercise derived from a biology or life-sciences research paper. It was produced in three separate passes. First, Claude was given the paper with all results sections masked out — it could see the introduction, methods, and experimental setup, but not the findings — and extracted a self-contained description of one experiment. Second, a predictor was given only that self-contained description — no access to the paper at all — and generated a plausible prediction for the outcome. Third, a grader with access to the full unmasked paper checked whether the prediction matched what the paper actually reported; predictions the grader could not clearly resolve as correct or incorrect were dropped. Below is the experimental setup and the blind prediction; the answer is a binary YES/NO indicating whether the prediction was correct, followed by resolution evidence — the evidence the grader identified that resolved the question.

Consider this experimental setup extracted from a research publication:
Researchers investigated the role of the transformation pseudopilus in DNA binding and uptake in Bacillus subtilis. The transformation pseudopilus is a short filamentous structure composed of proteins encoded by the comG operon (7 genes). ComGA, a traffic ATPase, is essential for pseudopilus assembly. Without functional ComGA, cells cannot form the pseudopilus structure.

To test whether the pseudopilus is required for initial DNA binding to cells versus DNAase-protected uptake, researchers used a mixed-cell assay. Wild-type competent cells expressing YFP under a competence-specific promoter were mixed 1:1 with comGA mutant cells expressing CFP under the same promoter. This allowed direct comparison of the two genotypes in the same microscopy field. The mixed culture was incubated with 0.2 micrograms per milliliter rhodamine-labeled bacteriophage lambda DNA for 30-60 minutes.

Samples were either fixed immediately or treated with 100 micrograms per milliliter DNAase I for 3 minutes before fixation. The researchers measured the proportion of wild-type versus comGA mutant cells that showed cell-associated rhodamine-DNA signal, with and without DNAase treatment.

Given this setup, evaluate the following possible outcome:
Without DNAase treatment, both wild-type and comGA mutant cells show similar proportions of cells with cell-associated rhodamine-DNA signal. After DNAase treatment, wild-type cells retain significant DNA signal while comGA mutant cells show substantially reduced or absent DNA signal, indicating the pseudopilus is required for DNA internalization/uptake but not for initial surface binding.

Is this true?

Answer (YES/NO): NO